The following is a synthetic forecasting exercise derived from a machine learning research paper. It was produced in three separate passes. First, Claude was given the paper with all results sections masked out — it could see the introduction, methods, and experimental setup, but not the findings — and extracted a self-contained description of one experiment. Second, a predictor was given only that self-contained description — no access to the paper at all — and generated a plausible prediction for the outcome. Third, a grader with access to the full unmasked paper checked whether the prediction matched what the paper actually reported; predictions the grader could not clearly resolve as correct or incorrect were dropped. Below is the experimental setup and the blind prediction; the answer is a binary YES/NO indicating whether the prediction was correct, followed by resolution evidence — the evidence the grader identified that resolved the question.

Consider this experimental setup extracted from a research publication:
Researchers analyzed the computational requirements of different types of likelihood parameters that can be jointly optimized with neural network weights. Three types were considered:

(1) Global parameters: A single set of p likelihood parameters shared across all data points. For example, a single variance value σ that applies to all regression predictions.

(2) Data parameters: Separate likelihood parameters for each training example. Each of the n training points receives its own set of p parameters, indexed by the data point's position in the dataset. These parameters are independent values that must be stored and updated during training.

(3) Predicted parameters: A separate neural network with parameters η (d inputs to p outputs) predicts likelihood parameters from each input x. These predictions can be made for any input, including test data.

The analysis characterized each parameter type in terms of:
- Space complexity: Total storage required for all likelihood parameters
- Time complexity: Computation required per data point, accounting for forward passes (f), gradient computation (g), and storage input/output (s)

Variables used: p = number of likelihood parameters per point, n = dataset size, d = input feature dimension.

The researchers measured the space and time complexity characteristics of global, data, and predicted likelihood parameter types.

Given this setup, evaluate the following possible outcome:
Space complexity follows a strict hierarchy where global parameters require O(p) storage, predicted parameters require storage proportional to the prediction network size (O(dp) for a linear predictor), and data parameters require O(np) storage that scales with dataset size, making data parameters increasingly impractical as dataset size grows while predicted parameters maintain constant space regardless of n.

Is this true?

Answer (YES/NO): YES